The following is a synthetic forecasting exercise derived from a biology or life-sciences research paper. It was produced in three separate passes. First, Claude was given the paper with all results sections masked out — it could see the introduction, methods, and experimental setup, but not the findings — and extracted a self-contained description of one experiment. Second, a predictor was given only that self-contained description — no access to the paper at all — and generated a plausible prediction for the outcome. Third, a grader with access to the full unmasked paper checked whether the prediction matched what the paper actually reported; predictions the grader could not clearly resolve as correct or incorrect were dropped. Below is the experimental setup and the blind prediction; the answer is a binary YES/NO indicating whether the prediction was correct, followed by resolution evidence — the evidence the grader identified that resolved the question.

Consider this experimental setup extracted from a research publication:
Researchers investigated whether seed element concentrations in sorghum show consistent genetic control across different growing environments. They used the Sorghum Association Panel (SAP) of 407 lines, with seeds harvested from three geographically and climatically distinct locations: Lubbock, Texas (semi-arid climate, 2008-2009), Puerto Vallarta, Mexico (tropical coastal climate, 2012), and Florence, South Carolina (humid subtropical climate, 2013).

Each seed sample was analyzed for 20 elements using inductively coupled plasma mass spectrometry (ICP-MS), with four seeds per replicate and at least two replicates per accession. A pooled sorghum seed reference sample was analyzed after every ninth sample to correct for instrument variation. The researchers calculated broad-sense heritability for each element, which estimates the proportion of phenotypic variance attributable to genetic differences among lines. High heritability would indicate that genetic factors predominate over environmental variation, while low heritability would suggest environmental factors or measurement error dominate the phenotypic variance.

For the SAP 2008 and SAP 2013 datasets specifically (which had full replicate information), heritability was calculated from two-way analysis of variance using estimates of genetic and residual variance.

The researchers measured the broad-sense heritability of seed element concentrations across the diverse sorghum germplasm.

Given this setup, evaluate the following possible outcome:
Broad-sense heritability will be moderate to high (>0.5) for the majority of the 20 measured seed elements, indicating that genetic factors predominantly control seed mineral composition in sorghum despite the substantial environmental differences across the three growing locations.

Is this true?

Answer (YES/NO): YES